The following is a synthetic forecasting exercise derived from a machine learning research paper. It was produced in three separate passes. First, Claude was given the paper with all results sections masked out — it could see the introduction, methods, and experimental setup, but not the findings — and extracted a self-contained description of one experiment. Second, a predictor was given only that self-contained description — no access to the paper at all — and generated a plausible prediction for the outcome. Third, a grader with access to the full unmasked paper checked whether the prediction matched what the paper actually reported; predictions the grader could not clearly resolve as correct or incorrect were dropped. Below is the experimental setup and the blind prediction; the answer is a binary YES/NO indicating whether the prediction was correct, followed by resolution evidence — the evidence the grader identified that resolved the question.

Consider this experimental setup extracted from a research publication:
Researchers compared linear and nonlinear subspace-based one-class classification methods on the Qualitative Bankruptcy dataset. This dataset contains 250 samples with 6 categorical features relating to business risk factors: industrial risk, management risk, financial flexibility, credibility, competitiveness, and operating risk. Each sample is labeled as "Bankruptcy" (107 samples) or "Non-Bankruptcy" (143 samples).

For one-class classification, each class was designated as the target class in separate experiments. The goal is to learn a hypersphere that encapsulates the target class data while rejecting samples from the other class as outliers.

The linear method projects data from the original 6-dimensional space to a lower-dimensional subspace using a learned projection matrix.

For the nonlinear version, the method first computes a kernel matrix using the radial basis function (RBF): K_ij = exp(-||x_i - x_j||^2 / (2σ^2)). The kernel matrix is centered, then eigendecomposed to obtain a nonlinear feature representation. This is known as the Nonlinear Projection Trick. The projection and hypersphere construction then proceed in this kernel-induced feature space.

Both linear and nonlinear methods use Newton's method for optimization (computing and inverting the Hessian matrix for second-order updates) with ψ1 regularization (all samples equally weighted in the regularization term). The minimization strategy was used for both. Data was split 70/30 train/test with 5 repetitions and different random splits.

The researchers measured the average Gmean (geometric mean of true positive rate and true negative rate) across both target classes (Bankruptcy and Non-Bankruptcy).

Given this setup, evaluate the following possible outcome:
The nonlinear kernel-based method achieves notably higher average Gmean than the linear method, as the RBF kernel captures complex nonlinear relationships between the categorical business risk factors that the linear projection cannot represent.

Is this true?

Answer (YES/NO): YES